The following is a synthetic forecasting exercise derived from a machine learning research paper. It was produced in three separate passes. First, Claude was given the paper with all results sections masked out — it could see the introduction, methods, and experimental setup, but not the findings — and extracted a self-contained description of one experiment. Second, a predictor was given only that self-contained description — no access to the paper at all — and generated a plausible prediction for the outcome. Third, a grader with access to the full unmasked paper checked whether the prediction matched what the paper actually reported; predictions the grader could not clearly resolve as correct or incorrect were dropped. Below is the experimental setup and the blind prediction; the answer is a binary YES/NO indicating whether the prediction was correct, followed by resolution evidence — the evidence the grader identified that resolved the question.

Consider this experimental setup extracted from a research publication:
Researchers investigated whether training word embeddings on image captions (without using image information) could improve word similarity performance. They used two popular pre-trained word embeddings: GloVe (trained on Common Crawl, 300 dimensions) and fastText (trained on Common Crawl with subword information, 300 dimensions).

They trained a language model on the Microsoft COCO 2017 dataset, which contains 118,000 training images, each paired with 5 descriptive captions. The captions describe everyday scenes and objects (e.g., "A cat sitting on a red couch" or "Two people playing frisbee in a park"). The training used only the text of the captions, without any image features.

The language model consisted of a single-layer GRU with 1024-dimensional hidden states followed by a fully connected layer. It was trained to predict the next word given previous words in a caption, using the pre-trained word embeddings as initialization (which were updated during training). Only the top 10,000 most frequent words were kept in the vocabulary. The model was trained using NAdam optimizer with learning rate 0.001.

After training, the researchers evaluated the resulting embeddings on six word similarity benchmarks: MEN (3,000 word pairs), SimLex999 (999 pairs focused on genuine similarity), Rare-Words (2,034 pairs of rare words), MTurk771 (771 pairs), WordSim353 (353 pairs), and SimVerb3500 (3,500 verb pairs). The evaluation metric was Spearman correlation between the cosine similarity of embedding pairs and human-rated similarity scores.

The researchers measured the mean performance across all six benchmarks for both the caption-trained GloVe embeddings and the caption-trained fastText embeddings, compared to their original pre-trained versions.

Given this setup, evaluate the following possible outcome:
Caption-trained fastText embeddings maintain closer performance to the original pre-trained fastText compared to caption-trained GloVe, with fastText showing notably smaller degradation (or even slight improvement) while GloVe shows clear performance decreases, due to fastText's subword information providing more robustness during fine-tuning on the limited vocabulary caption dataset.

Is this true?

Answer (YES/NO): NO